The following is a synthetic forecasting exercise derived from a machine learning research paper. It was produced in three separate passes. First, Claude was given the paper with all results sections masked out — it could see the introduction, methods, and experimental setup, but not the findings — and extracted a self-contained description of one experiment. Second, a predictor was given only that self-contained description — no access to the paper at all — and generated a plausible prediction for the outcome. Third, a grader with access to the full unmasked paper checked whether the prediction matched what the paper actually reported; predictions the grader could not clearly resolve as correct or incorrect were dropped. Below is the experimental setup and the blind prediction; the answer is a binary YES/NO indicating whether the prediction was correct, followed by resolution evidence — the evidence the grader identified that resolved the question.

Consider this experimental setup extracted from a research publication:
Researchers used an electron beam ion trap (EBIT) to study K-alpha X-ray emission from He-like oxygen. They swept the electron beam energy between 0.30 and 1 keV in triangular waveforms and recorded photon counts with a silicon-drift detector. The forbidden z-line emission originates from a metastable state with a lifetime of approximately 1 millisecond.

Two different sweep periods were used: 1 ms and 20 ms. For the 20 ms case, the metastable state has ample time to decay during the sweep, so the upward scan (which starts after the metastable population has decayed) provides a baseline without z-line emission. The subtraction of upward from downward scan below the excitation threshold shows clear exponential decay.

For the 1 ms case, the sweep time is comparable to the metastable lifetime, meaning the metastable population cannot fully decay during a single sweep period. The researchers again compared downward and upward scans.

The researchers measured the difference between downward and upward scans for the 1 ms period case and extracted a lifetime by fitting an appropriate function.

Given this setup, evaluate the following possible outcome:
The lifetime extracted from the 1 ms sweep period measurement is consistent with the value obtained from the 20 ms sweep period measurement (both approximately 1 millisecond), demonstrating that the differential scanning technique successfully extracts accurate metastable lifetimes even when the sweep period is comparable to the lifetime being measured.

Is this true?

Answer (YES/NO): YES